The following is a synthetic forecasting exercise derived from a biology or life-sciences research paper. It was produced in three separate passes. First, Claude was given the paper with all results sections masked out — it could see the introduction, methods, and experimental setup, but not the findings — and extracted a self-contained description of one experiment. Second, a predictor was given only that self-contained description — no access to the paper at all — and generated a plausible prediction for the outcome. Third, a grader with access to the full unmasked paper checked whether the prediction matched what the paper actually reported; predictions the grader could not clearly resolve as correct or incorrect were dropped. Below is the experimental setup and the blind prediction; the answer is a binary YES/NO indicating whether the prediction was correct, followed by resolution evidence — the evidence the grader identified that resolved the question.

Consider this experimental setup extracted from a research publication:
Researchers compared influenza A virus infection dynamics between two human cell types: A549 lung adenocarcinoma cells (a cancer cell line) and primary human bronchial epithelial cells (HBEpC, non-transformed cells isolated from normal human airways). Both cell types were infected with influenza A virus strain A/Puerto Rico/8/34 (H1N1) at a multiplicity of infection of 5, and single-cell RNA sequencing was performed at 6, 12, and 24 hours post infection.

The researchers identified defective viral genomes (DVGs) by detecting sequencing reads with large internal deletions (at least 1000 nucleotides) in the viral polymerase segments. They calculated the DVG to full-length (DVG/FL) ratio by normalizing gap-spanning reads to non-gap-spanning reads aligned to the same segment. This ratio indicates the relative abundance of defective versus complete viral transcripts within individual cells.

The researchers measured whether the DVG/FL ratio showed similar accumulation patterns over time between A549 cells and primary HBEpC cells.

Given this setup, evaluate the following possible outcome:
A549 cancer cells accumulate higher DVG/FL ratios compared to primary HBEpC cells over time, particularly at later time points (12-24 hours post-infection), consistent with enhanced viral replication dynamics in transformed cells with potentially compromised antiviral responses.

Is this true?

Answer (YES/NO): NO